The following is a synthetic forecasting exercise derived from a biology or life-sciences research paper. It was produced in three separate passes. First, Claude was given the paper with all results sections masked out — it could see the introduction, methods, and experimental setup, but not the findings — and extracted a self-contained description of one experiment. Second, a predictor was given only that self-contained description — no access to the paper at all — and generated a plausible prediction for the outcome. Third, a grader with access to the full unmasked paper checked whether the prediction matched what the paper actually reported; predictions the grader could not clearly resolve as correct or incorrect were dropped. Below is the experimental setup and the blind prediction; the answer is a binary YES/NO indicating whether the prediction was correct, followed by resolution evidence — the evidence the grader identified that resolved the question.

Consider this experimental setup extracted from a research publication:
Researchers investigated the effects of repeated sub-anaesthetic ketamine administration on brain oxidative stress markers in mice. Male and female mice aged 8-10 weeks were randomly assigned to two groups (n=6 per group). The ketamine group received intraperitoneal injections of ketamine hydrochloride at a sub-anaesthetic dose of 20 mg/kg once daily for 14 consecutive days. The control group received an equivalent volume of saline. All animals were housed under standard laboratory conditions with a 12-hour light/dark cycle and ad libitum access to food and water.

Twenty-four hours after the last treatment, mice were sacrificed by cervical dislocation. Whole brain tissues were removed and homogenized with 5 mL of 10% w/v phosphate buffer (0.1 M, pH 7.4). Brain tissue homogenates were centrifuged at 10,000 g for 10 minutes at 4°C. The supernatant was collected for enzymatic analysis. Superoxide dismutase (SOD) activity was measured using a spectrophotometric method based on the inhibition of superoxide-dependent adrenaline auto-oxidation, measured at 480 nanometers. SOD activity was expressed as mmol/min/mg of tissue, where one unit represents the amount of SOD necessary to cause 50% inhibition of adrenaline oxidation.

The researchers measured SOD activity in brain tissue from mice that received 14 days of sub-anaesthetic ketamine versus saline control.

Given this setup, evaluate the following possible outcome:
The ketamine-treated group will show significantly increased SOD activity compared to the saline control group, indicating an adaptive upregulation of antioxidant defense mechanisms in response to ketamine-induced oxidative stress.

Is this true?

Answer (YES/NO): YES